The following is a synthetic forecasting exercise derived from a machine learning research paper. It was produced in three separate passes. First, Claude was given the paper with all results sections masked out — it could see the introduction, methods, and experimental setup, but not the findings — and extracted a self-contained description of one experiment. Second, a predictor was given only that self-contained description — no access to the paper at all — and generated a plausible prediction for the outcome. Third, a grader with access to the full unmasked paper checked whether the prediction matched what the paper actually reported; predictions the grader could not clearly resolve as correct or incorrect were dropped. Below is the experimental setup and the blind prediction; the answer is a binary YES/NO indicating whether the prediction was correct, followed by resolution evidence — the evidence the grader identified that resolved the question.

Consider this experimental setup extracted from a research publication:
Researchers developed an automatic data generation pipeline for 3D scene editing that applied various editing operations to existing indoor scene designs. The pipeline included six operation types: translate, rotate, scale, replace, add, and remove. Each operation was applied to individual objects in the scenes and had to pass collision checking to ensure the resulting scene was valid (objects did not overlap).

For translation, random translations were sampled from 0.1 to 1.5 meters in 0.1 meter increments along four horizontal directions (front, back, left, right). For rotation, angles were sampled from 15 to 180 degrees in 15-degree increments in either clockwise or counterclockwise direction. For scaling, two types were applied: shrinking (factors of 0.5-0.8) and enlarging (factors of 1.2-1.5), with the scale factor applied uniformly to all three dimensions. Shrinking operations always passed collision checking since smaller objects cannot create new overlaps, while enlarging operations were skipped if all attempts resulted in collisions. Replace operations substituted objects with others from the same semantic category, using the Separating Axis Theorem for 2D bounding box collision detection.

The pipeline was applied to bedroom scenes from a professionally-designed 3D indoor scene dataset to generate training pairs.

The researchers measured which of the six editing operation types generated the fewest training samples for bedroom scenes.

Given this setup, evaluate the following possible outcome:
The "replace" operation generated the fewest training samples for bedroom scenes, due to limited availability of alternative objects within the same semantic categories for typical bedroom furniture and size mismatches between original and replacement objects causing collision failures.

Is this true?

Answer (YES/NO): NO